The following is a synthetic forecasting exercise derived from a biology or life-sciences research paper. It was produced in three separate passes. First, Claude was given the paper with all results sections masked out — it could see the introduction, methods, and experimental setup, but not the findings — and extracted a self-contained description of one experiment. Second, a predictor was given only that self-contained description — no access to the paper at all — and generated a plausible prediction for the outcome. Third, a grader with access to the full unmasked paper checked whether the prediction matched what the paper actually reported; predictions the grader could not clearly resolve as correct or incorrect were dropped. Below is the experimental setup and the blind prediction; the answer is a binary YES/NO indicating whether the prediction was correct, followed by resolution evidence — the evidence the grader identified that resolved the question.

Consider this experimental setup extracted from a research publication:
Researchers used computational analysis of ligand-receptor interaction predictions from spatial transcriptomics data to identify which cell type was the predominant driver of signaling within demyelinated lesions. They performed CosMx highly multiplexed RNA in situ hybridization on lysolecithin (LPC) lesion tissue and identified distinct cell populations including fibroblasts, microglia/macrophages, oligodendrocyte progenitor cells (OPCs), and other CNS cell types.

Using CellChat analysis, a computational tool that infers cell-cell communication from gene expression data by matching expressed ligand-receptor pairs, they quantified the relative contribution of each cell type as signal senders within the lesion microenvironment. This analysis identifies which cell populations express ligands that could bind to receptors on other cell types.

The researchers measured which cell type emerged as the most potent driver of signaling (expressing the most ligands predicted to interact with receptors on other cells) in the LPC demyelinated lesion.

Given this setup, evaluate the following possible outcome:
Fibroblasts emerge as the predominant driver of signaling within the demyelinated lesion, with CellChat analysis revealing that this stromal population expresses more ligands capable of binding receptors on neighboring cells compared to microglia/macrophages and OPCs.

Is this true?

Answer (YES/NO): YES